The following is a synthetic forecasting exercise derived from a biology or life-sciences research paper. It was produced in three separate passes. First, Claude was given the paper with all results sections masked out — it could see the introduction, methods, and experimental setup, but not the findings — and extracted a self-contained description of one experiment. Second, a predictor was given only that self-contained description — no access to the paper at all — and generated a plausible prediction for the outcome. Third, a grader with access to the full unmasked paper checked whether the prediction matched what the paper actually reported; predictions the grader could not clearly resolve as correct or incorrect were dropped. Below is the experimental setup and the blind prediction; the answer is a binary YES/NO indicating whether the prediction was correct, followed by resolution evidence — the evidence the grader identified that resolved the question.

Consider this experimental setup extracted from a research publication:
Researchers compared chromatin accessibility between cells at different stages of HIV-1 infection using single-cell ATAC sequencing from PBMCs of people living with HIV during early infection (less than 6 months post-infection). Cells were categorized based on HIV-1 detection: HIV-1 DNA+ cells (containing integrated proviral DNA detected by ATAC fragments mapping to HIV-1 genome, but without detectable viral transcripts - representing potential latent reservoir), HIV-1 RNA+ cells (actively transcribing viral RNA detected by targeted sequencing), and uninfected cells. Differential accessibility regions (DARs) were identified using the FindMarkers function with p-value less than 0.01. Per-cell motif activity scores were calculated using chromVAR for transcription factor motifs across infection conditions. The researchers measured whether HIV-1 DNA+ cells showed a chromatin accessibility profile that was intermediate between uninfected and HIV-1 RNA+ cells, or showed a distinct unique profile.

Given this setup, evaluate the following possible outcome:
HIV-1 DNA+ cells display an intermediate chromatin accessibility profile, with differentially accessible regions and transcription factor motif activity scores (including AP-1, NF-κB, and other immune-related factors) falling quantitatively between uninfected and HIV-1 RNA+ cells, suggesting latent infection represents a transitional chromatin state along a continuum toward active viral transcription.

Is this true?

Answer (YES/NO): NO